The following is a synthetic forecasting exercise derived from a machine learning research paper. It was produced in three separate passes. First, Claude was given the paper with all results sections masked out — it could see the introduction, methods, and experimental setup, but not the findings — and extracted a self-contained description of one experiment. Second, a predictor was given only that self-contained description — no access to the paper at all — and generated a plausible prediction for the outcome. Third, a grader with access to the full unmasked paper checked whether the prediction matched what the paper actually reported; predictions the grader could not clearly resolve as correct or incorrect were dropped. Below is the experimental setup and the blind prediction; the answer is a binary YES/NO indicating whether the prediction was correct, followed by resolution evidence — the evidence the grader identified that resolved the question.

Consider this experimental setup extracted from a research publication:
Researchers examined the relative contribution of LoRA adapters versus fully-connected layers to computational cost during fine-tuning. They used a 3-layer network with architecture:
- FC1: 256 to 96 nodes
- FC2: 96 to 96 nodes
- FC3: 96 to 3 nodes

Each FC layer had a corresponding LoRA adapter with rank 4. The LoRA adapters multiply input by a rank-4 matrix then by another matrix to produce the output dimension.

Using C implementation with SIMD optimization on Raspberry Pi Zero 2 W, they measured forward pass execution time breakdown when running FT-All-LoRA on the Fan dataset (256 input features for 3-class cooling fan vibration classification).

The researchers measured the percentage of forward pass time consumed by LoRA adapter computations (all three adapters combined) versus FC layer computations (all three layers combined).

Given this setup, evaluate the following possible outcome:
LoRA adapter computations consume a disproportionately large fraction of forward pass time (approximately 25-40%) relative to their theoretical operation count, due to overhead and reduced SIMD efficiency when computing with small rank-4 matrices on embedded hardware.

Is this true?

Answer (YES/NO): NO